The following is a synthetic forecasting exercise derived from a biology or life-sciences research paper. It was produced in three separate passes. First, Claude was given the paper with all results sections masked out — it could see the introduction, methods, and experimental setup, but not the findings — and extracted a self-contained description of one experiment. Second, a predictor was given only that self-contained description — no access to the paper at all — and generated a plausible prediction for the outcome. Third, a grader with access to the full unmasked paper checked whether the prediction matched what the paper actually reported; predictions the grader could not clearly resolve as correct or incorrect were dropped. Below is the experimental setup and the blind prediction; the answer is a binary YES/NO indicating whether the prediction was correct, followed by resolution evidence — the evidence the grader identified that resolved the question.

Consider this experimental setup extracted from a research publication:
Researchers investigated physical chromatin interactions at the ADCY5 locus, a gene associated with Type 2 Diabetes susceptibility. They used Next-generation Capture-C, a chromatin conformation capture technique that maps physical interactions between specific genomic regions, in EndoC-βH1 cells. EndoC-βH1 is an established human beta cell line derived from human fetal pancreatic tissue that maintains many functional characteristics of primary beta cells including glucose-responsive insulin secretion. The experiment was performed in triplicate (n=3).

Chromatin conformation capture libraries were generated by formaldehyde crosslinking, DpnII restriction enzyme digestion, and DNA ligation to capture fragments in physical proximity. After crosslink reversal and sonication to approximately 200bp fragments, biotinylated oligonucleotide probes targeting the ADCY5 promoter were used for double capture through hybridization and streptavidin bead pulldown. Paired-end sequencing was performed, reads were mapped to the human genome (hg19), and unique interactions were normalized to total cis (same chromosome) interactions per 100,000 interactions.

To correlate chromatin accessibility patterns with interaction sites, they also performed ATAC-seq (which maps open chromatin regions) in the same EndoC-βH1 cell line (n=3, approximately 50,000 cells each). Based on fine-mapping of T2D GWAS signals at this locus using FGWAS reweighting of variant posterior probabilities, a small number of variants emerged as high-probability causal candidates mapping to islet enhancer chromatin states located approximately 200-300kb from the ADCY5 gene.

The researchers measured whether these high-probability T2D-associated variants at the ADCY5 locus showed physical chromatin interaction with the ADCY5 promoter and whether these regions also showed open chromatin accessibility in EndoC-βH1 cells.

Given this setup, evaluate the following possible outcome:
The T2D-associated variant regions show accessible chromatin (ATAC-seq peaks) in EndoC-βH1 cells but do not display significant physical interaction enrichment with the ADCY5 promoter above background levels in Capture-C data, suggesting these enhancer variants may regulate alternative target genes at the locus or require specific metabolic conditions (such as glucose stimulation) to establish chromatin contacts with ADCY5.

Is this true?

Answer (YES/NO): NO